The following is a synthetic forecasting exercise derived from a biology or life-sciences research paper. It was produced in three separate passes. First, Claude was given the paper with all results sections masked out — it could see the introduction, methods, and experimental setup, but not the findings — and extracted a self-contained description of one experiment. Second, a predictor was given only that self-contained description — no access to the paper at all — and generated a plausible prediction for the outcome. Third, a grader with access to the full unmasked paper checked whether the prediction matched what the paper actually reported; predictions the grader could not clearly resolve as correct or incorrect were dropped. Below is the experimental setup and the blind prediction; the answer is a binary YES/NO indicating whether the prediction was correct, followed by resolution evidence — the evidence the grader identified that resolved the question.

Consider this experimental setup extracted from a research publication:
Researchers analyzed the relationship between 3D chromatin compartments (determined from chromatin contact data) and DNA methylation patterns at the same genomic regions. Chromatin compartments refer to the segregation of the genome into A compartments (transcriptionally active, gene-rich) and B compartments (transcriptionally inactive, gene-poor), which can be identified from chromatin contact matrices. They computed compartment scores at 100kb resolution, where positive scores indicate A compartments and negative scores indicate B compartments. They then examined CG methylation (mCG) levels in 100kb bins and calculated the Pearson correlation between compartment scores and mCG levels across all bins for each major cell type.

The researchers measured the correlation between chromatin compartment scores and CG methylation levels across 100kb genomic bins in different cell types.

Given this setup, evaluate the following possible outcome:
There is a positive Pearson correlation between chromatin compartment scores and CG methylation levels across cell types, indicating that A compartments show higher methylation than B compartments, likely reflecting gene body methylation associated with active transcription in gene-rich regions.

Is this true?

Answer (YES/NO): NO